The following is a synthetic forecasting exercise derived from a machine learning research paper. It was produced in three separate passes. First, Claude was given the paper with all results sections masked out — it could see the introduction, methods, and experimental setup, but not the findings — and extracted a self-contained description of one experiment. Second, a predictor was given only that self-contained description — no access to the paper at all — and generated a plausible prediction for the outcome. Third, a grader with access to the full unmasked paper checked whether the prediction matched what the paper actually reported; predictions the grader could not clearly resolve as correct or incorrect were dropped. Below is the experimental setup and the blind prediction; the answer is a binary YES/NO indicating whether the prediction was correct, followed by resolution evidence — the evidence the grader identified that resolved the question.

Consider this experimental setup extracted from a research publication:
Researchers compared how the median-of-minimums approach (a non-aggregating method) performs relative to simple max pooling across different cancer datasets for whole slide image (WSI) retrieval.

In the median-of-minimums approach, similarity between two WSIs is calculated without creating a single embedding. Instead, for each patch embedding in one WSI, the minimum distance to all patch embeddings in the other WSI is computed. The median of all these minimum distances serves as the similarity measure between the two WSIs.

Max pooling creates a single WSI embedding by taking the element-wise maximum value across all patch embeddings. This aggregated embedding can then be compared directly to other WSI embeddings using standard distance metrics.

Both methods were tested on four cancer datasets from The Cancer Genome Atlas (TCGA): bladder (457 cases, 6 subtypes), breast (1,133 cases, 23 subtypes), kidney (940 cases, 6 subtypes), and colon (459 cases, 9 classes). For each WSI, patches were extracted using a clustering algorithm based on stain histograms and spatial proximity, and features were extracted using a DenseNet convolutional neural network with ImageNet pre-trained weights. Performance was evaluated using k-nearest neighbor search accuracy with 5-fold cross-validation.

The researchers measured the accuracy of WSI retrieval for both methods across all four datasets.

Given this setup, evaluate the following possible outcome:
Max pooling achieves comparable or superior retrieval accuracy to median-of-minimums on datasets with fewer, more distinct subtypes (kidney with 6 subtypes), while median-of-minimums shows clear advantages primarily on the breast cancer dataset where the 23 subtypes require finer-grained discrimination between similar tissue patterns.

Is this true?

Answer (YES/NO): NO